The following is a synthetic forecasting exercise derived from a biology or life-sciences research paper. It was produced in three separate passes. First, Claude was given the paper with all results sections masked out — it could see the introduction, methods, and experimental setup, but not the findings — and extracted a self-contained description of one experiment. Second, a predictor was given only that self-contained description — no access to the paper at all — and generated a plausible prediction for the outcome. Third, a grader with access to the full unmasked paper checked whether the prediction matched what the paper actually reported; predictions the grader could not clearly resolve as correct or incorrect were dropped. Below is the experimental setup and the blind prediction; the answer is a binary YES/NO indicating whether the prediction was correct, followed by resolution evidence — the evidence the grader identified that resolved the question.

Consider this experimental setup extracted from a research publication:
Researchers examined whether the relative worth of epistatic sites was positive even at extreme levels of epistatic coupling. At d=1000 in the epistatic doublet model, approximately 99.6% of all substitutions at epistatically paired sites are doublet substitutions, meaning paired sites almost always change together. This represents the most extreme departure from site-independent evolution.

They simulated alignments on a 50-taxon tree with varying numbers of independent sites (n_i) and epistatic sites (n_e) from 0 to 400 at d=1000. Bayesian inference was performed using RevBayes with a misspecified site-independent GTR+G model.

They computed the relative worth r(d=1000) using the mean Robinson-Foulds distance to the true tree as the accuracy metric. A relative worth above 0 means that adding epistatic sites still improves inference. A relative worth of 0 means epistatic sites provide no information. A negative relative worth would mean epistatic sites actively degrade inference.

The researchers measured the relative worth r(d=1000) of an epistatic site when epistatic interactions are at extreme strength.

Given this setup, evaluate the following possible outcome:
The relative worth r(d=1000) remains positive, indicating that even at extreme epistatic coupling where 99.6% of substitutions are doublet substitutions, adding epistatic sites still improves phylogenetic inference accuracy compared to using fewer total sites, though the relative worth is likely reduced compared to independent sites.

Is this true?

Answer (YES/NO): YES